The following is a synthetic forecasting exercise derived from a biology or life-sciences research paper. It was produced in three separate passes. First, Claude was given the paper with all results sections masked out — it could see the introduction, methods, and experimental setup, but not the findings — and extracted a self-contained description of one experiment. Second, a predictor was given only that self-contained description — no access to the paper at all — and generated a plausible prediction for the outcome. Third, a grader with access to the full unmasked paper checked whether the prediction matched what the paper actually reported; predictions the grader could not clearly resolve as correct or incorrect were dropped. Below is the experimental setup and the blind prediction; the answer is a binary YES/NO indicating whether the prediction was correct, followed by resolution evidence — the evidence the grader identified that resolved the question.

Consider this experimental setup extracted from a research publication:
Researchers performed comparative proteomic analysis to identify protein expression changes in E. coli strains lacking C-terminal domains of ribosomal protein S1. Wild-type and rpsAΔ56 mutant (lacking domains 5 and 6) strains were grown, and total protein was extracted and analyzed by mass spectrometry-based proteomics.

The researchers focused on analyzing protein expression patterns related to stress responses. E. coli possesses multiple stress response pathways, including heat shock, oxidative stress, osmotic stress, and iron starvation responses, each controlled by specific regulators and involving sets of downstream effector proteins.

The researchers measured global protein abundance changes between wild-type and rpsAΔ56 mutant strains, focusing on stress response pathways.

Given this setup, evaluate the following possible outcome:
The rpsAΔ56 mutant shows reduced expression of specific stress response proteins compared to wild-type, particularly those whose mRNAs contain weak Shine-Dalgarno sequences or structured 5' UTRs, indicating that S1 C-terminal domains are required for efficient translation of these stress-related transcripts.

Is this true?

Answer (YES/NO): NO